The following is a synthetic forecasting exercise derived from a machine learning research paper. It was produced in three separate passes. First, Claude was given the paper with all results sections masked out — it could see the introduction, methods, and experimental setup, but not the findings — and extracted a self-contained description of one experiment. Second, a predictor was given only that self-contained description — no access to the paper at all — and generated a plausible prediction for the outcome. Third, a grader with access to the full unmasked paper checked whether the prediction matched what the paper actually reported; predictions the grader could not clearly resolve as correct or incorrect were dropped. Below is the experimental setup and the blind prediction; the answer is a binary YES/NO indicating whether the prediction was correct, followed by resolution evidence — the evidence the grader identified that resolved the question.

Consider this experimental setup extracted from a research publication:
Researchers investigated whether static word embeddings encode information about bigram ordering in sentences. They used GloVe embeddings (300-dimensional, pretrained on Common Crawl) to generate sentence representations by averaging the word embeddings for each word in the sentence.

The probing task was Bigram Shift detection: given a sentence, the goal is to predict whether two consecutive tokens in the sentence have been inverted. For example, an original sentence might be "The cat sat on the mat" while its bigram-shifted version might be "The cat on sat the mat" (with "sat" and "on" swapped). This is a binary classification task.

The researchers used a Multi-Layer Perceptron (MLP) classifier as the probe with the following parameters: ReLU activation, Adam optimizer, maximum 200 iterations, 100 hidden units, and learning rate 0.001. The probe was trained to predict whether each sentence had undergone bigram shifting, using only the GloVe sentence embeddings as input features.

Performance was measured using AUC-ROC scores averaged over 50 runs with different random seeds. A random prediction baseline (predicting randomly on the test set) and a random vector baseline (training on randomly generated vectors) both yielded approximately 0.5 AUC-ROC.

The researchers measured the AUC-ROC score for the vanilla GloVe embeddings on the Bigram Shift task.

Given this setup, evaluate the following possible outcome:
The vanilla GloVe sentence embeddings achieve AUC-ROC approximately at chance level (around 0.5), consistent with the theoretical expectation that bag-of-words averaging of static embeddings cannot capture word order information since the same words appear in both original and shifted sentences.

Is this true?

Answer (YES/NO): YES